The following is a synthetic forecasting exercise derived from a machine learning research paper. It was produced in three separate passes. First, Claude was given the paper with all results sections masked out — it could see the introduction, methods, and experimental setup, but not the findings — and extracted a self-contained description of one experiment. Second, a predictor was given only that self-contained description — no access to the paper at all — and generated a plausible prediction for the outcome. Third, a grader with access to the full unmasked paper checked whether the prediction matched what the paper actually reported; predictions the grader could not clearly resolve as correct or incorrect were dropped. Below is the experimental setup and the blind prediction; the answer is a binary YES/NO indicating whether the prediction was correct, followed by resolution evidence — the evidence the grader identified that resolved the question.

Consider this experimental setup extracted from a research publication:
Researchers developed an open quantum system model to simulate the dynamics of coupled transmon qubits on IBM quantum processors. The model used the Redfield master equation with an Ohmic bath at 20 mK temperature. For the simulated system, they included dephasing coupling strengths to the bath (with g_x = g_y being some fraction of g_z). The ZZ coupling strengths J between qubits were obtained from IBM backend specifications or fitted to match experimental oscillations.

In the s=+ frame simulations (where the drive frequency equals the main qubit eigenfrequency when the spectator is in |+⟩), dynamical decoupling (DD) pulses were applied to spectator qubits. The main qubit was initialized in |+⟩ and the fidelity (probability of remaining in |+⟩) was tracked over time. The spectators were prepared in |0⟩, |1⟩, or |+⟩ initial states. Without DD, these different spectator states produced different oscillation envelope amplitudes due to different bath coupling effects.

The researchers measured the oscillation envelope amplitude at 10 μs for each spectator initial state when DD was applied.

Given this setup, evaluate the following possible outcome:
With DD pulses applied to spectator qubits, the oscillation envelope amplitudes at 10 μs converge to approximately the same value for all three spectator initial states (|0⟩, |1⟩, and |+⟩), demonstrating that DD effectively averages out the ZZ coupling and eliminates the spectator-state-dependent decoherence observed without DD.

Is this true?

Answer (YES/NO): NO